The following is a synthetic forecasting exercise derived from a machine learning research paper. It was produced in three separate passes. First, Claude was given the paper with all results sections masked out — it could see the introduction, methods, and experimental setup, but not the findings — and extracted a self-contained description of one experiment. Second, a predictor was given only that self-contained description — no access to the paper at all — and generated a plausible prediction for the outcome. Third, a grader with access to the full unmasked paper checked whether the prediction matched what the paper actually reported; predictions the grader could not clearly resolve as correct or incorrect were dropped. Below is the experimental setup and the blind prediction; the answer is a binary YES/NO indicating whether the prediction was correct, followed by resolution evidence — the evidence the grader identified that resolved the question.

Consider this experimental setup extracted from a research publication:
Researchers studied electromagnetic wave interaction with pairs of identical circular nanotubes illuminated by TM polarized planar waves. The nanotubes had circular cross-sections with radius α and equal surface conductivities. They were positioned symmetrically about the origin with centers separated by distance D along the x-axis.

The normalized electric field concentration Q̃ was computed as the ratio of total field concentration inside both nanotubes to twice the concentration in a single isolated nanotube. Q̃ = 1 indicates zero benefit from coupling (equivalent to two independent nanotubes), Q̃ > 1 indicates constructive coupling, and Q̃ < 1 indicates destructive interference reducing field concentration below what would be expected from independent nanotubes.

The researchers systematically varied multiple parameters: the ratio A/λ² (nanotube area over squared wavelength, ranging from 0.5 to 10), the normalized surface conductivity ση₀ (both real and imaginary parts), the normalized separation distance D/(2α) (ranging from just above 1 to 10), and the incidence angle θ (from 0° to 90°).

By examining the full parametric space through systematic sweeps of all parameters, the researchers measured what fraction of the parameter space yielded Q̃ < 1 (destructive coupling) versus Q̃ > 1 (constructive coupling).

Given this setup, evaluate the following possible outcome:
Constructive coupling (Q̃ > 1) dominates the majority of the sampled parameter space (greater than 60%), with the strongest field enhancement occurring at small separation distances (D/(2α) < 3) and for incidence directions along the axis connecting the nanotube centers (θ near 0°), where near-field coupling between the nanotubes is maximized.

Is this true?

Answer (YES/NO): NO